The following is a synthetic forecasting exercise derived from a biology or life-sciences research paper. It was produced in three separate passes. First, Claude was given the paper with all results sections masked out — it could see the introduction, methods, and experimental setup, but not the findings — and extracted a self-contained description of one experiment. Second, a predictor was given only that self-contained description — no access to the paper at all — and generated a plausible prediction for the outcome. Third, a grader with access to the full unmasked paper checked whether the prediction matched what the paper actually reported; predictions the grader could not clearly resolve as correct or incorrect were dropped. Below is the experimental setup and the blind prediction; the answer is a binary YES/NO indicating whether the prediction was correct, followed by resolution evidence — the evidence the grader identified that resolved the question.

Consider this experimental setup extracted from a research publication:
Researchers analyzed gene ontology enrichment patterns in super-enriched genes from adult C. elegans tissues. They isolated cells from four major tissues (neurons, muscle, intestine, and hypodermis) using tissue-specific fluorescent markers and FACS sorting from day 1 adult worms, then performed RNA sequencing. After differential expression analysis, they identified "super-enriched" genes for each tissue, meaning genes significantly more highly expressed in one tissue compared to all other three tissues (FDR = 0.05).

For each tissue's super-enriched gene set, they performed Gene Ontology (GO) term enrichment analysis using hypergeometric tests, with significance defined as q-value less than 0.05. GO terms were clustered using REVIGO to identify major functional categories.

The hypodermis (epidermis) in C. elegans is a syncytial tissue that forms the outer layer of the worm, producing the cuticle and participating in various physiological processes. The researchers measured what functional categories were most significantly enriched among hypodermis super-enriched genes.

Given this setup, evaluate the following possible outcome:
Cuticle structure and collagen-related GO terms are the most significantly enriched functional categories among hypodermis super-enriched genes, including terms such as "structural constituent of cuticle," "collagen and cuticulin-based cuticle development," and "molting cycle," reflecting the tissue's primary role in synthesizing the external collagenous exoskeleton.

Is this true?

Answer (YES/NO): NO